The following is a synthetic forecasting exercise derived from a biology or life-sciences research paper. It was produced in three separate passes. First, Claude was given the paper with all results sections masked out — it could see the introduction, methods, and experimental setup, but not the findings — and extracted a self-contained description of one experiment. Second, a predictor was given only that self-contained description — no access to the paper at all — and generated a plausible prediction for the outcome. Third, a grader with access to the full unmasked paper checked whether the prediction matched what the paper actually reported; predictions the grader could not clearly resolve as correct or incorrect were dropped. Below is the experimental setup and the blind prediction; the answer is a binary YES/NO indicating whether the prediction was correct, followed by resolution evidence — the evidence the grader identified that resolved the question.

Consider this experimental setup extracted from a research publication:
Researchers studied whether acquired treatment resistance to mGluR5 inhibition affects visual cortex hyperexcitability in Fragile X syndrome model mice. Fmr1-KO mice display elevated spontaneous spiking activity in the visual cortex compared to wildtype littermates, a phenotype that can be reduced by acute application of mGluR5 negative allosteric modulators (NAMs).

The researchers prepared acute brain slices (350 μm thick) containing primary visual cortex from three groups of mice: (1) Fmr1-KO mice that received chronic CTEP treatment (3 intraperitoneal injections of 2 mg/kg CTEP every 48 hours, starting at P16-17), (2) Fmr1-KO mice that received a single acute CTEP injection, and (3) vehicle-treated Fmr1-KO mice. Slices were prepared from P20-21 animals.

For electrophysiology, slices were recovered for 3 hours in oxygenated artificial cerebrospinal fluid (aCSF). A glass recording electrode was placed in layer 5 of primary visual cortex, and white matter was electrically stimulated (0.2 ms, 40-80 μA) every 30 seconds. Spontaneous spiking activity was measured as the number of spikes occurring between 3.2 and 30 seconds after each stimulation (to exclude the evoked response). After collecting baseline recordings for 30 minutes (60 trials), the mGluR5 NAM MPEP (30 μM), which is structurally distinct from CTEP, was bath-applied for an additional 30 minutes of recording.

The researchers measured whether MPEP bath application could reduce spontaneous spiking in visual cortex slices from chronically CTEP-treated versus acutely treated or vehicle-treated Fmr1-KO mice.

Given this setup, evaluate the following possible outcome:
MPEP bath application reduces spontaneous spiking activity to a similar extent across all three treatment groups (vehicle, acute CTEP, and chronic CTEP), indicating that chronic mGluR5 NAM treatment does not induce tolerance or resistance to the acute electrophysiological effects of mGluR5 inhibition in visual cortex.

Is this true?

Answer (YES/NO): NO